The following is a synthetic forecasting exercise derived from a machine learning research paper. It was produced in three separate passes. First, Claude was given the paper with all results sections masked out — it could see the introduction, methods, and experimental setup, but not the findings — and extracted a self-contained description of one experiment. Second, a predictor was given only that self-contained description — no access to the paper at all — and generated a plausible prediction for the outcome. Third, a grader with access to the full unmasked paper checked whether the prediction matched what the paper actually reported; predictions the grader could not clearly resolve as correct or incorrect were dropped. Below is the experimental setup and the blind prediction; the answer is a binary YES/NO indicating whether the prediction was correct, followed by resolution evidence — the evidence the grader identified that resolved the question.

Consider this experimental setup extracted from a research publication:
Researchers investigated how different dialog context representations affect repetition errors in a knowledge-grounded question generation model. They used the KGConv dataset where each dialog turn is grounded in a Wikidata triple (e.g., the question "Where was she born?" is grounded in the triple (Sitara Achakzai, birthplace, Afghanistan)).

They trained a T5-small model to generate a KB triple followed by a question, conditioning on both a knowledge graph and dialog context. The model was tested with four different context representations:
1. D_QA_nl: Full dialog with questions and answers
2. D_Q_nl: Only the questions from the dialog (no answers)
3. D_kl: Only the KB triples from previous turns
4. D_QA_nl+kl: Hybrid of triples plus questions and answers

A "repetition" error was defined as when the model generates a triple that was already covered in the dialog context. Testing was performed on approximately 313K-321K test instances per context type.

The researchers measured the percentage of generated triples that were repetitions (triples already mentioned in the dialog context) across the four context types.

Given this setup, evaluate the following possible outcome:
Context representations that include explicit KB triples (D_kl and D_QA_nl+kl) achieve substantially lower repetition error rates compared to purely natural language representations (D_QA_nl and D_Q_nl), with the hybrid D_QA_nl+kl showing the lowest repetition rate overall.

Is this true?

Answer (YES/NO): NO